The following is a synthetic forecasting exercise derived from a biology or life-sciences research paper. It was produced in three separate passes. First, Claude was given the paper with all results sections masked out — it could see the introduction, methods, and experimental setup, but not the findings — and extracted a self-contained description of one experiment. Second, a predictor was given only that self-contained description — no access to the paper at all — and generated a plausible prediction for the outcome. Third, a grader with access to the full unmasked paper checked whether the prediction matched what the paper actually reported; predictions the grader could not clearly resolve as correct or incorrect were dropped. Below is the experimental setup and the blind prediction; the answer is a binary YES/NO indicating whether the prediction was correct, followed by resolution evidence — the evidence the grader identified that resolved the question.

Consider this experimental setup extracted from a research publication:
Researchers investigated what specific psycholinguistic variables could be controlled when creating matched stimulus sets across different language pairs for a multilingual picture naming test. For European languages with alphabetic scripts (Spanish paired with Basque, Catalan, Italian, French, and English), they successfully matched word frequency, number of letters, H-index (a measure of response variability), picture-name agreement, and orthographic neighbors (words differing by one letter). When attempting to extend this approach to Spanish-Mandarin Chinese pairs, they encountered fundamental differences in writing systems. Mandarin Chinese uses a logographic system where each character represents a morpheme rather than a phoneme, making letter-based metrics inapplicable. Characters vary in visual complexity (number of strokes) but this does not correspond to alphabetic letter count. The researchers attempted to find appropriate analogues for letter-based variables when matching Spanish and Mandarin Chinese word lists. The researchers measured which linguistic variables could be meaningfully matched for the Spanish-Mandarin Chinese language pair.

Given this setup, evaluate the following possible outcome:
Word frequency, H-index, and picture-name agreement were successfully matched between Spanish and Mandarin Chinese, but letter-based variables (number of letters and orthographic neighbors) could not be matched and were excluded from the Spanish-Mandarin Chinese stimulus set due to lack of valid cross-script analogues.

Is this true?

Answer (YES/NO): YES